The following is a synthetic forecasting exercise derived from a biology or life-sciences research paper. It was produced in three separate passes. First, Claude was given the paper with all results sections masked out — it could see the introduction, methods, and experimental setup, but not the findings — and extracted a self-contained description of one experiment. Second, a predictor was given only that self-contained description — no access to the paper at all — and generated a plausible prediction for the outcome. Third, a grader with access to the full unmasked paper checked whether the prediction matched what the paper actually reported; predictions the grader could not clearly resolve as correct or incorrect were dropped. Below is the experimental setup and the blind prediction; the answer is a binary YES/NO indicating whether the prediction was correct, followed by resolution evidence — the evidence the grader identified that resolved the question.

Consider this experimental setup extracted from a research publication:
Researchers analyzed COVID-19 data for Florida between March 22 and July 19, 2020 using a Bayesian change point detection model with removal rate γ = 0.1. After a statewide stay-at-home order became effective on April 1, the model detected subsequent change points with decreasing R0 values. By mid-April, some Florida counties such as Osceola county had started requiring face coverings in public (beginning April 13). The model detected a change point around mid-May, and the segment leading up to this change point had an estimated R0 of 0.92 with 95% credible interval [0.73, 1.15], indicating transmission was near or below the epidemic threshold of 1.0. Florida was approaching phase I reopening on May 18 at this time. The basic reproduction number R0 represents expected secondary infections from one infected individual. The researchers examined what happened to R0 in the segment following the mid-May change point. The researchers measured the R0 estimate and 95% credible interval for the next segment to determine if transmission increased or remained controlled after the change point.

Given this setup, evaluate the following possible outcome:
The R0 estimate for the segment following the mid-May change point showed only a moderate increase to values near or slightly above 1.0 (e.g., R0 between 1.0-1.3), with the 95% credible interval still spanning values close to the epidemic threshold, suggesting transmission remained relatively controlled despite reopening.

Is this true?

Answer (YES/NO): YES